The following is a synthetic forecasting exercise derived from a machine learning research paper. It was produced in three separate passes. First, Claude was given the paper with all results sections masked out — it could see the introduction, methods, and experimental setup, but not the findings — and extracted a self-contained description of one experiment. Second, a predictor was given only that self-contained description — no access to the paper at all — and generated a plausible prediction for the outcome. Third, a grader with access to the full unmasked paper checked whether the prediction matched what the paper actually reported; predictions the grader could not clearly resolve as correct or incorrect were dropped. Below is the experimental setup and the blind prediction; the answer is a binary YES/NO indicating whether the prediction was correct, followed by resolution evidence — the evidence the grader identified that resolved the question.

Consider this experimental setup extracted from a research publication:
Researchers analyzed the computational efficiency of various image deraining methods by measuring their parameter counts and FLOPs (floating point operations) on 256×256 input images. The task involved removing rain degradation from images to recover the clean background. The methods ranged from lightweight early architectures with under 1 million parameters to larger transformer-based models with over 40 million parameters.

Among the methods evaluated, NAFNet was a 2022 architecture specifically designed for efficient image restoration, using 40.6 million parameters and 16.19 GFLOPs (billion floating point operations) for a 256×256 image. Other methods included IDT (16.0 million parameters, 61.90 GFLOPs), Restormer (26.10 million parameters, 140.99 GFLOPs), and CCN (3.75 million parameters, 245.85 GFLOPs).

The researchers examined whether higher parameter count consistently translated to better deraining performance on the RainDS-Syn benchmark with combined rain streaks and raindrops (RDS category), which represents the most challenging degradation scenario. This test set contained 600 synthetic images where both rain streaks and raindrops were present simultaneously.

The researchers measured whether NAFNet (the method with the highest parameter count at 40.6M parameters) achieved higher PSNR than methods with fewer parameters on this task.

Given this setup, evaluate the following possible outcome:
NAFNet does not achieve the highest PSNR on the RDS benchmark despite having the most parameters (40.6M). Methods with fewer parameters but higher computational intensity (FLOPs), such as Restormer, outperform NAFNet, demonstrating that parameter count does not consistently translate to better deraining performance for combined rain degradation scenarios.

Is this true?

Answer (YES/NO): YES